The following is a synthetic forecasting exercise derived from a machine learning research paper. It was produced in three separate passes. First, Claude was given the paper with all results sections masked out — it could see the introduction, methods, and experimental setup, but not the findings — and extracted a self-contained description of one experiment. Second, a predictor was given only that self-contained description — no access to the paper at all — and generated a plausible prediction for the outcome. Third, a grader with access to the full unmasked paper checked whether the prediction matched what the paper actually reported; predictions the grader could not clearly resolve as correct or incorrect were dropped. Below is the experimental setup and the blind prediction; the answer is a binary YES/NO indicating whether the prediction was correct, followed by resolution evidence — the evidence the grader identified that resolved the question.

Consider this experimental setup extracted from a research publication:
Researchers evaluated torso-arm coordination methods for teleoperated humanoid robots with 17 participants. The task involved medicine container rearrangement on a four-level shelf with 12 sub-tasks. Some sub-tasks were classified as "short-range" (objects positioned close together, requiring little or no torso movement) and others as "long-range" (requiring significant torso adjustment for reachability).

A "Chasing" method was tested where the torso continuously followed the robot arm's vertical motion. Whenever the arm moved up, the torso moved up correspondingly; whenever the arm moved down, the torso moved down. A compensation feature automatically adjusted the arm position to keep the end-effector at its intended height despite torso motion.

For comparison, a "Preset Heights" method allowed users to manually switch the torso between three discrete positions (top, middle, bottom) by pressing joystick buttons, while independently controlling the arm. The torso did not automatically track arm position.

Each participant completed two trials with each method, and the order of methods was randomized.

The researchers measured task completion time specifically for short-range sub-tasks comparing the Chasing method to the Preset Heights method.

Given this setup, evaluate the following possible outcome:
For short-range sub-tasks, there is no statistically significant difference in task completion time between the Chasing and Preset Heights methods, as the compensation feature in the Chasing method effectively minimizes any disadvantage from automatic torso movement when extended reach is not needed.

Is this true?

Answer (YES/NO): YES